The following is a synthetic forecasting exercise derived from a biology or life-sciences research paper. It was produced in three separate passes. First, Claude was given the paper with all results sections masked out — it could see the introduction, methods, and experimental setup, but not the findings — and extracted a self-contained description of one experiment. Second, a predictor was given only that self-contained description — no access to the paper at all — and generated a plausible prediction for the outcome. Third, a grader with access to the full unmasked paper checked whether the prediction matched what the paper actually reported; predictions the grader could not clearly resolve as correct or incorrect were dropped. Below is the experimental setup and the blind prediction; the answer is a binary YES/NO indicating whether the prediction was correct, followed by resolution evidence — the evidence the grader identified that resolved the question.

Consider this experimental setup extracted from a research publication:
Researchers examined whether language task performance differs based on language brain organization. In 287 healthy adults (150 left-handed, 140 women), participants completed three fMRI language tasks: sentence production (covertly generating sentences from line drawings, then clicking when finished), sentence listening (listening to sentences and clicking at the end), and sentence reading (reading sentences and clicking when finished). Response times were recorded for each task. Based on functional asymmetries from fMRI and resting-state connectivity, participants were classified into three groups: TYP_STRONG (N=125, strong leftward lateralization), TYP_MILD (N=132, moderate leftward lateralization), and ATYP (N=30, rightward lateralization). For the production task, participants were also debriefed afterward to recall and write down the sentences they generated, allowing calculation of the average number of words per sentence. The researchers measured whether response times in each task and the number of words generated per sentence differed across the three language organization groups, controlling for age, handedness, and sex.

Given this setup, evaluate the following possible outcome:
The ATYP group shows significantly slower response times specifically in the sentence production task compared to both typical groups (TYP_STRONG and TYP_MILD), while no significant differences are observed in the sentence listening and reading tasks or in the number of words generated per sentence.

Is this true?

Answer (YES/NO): NO